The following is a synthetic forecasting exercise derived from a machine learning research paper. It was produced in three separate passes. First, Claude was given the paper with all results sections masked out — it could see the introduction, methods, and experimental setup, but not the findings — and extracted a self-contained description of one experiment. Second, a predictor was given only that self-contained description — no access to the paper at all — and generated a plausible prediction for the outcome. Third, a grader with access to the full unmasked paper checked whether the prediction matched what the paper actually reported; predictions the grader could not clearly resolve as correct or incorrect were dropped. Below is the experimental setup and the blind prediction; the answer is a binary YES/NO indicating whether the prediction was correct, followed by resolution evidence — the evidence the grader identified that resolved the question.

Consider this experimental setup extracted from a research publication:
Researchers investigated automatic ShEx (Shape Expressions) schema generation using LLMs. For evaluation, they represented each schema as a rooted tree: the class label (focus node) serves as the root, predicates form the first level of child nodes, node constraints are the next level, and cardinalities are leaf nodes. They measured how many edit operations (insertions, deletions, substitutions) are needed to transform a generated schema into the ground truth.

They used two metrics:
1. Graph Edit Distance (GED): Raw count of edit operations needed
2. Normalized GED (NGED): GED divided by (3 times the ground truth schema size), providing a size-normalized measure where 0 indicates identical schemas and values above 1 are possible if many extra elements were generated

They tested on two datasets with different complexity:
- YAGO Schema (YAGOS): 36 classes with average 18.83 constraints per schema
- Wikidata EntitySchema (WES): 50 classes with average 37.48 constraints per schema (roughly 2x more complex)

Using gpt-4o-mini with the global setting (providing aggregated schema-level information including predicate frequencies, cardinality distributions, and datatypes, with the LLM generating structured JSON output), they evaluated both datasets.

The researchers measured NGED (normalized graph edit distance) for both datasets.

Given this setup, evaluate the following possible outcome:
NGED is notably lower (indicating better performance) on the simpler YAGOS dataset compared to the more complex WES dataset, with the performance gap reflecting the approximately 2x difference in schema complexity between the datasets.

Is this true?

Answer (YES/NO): NO